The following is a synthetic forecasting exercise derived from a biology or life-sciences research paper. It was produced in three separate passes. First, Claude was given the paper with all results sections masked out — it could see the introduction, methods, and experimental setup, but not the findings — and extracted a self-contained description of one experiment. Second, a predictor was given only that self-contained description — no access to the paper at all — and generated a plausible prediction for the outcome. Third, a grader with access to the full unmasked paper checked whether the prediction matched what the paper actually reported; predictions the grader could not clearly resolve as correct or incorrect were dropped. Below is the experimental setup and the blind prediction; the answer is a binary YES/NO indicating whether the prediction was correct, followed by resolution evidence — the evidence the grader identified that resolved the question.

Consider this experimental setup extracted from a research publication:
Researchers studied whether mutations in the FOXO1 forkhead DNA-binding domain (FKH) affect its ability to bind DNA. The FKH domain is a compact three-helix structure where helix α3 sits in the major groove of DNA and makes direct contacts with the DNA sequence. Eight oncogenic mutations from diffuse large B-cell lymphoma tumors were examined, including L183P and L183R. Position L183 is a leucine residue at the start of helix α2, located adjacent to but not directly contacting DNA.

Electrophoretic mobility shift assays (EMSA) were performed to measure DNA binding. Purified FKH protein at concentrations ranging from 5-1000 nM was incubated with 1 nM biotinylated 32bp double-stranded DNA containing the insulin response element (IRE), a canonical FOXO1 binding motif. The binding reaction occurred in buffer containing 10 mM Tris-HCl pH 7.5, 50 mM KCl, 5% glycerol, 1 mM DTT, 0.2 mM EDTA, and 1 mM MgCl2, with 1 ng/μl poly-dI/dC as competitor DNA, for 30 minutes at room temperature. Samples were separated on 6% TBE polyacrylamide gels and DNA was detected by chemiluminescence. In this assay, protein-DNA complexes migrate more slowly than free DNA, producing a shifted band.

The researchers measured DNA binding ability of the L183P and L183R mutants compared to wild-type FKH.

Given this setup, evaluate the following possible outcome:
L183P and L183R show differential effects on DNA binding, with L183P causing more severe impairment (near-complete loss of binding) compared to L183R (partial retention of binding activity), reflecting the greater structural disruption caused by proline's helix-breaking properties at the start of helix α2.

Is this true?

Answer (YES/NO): NO